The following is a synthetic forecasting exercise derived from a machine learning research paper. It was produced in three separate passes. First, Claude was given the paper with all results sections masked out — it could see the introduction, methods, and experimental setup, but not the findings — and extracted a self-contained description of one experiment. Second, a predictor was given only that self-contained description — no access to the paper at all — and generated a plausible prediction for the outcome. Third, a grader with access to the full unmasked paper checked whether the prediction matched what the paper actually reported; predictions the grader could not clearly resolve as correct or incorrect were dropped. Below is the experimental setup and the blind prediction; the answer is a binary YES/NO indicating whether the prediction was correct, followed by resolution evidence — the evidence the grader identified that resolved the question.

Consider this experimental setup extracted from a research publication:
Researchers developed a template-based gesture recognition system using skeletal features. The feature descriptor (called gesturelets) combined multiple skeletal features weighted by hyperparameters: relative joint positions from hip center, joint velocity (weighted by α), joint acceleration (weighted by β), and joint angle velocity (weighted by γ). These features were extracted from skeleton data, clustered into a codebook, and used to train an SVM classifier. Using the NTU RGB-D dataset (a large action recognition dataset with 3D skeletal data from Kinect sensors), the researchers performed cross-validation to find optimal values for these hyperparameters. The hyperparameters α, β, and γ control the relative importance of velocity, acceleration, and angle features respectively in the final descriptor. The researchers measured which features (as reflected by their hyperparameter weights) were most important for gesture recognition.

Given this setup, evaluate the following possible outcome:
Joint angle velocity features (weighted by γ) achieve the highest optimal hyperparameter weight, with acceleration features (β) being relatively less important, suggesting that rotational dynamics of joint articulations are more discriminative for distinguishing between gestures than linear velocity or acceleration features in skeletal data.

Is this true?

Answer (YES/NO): YES